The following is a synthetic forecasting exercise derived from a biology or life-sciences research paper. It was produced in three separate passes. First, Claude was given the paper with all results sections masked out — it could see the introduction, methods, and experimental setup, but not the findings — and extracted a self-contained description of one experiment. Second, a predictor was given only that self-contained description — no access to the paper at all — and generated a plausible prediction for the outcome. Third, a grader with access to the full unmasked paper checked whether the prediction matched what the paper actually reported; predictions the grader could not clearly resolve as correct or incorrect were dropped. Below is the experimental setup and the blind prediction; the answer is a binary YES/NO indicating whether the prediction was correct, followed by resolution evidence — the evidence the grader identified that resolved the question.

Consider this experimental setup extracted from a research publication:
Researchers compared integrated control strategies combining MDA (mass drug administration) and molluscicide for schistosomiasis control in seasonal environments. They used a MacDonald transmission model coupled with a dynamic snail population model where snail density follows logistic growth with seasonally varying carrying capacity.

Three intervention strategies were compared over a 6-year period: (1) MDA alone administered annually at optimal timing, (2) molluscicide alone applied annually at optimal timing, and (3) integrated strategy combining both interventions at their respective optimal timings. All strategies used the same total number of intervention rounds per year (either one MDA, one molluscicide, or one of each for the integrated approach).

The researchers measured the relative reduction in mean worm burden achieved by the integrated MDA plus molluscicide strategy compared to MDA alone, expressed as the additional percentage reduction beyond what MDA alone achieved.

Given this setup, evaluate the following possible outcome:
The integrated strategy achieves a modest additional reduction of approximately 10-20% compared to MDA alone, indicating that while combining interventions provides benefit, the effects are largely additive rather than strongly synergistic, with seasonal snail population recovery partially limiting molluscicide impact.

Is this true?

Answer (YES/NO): NO